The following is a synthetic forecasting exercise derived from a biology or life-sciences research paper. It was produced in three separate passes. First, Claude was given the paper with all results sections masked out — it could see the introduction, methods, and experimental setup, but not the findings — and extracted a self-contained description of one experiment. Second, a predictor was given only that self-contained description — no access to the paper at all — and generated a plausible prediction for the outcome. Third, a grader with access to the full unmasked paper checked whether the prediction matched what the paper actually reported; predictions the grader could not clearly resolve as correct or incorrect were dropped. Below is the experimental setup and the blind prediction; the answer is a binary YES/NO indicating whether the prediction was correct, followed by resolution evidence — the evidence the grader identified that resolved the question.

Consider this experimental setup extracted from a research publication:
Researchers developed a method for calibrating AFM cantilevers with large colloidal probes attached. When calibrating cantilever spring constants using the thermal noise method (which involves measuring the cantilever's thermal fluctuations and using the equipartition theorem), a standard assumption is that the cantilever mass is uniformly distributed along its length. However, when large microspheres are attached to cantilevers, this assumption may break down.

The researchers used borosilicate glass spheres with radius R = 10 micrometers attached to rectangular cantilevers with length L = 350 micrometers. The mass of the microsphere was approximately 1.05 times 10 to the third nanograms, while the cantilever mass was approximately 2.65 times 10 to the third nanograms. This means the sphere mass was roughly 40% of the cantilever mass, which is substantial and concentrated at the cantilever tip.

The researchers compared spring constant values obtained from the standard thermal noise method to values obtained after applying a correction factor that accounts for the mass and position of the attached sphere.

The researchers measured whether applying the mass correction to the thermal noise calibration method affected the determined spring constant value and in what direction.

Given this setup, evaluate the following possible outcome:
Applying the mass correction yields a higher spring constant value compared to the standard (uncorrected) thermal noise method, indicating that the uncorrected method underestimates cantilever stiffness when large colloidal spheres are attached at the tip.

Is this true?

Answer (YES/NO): YES